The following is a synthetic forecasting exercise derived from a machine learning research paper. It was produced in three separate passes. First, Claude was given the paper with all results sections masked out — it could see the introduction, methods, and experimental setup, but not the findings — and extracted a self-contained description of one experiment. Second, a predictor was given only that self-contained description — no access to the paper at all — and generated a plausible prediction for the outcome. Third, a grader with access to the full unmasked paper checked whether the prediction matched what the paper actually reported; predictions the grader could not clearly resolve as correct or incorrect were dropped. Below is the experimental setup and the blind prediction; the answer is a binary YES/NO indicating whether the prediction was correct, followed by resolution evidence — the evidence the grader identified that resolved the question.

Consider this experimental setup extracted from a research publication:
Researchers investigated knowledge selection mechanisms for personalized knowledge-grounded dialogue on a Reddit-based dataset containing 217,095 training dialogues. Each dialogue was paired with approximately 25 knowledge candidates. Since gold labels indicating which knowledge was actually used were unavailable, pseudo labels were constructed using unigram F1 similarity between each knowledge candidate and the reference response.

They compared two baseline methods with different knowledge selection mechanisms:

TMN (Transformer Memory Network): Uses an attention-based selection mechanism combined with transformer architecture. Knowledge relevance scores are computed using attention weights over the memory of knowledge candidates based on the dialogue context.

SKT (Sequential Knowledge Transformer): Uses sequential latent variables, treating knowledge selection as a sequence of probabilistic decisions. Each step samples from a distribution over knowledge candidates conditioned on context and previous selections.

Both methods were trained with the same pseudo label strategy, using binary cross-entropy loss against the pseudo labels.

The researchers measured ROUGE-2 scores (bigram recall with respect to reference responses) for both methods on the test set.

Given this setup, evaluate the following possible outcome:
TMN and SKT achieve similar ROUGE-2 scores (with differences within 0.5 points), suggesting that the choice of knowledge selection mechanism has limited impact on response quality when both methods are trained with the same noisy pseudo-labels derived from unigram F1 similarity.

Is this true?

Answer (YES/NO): NO